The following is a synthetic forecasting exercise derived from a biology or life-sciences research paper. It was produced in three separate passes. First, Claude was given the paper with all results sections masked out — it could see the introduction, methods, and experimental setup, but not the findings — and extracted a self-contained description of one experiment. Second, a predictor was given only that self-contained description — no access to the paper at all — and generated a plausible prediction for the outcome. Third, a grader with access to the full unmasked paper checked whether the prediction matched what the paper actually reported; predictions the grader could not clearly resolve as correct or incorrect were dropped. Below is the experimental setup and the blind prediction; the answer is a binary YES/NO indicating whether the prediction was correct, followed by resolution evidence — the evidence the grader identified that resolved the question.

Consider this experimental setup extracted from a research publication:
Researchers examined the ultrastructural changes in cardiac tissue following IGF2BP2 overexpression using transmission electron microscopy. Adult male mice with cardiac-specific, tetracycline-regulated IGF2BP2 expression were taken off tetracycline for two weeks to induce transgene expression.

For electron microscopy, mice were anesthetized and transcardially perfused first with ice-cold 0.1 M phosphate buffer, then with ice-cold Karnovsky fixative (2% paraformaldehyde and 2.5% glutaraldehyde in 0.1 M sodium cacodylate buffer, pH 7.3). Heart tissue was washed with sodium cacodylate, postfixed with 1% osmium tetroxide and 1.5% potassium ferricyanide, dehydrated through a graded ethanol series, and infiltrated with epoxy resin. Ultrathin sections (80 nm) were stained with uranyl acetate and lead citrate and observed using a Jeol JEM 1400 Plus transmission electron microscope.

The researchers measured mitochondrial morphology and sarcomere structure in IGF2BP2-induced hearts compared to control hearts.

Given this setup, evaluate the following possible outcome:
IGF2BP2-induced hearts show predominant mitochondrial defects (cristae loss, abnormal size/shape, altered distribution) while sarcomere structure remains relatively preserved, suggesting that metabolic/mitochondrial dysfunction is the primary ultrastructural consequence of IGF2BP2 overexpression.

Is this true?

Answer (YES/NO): NO